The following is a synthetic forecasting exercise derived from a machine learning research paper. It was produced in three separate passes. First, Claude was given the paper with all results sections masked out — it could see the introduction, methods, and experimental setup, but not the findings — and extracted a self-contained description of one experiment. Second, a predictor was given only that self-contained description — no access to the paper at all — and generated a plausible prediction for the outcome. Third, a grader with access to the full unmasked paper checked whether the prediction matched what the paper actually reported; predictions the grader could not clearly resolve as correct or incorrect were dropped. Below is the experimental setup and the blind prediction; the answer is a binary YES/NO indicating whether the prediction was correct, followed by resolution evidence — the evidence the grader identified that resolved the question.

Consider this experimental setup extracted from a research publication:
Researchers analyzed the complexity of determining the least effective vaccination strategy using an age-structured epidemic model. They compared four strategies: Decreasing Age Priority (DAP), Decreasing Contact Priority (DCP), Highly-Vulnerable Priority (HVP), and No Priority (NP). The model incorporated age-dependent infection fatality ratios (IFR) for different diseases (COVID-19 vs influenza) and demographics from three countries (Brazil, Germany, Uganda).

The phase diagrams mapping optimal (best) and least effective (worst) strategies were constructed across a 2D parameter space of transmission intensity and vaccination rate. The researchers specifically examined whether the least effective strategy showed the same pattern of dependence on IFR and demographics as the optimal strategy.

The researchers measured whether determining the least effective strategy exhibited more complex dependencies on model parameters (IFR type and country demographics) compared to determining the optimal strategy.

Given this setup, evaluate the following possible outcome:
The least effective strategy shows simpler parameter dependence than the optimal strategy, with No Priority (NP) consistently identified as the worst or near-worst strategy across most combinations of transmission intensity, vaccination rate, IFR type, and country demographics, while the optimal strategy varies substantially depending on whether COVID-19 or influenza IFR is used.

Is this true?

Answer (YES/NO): NO